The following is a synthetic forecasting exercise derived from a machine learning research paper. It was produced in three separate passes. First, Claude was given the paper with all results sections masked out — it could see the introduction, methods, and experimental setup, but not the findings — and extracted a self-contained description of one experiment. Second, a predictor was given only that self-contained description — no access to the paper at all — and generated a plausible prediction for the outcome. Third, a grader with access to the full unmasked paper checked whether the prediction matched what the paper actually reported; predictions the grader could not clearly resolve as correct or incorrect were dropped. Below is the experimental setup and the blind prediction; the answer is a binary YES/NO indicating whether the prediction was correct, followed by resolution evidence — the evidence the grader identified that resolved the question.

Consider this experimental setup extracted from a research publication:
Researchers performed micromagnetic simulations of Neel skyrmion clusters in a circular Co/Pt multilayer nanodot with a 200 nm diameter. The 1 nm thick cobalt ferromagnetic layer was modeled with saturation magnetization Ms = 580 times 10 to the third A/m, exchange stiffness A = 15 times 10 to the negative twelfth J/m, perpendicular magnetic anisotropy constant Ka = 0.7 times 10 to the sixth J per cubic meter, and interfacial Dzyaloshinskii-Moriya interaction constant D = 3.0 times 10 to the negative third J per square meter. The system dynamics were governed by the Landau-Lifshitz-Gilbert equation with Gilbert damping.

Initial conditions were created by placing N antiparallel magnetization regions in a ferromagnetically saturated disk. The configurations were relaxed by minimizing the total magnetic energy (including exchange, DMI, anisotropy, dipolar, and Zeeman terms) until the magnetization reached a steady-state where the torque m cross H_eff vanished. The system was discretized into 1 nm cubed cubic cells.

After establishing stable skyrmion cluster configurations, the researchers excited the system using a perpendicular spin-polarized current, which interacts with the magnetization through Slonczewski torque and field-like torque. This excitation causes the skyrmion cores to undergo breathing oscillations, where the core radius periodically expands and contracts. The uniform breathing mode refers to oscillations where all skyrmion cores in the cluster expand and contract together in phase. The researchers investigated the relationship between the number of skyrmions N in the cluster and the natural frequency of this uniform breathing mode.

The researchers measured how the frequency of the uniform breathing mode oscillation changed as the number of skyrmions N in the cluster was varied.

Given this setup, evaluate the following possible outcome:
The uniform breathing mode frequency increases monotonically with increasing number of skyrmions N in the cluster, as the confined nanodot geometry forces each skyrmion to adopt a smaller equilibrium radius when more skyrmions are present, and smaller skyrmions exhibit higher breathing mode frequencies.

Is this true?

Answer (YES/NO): YES